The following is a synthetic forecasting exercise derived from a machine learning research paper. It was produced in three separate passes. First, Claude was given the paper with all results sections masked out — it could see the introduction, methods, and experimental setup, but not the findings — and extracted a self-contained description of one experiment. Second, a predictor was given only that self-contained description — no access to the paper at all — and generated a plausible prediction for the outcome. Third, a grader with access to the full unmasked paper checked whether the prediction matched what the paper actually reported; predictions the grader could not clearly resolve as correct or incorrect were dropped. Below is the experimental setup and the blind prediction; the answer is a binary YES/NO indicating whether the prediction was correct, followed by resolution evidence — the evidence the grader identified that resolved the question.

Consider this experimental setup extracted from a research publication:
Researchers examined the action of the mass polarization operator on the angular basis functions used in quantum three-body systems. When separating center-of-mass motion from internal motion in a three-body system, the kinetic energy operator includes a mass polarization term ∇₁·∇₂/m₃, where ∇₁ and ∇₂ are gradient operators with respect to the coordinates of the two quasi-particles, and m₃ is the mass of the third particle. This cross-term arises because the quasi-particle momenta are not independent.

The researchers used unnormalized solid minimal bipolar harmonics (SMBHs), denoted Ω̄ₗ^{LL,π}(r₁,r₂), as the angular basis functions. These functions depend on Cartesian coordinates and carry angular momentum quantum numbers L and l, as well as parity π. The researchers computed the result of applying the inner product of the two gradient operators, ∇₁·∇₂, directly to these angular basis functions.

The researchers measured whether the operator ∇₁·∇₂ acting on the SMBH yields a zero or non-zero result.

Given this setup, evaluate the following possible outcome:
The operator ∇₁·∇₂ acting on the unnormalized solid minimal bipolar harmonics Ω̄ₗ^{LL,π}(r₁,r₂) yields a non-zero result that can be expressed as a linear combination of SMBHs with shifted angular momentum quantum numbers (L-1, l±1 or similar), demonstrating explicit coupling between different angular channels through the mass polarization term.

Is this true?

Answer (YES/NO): NO